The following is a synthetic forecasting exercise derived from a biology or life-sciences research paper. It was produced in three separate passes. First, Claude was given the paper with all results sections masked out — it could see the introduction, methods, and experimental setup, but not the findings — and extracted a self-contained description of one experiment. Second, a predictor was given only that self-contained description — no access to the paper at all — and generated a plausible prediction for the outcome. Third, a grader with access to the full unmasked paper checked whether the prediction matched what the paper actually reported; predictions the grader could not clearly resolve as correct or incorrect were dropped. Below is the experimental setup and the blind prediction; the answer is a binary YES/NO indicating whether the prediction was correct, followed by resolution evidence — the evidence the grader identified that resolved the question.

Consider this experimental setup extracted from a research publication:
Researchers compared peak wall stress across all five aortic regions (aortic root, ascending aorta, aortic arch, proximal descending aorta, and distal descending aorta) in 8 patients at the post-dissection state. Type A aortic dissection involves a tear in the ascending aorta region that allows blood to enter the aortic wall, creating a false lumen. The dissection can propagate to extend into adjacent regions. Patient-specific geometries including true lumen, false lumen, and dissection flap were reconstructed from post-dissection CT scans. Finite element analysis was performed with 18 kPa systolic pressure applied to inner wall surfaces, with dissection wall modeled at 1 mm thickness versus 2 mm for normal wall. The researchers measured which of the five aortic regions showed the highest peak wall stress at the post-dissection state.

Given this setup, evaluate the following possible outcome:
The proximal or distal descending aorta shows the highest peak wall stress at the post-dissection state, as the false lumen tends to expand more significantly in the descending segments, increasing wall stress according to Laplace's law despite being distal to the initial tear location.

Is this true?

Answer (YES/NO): YES